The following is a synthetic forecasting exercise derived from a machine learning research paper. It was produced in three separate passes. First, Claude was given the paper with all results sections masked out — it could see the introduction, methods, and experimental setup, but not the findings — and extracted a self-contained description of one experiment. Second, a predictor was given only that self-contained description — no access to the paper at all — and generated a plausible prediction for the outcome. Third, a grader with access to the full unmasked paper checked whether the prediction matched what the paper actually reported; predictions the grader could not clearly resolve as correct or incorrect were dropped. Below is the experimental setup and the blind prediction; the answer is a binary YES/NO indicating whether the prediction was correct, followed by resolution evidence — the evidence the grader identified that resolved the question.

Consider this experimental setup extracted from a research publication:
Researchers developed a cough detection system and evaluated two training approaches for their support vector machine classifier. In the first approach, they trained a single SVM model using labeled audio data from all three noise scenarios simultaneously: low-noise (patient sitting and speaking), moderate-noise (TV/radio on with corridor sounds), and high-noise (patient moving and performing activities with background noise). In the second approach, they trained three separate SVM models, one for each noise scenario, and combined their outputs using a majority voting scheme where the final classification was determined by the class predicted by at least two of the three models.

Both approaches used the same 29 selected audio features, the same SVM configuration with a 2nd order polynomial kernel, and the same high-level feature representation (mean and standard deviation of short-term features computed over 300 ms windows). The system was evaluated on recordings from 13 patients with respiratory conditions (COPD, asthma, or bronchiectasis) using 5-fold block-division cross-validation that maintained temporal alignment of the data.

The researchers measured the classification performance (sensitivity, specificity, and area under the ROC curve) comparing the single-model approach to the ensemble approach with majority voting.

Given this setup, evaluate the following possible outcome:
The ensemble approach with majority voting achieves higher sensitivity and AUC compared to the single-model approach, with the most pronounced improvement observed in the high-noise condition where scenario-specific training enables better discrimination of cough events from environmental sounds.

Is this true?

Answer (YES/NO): NO